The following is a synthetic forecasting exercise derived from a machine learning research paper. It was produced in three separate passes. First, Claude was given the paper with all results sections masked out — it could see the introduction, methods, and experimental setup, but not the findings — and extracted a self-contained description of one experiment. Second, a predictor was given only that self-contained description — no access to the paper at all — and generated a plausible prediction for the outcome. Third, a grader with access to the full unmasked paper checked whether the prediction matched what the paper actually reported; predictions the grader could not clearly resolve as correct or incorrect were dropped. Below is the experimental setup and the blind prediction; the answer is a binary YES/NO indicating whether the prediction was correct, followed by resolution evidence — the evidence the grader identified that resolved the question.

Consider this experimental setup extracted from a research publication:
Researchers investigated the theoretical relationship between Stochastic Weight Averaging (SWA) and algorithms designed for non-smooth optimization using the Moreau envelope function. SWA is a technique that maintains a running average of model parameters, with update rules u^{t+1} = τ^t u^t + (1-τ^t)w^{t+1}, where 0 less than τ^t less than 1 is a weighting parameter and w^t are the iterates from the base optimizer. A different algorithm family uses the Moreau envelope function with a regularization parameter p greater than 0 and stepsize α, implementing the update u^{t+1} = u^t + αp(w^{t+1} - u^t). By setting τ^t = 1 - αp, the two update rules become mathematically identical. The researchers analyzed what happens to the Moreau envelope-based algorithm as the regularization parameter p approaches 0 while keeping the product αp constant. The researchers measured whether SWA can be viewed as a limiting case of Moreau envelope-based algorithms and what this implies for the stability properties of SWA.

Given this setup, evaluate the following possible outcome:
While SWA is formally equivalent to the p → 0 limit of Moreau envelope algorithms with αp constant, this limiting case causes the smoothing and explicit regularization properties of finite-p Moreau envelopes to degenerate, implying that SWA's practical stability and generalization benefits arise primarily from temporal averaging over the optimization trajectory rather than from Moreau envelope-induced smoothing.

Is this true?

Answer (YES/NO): NO